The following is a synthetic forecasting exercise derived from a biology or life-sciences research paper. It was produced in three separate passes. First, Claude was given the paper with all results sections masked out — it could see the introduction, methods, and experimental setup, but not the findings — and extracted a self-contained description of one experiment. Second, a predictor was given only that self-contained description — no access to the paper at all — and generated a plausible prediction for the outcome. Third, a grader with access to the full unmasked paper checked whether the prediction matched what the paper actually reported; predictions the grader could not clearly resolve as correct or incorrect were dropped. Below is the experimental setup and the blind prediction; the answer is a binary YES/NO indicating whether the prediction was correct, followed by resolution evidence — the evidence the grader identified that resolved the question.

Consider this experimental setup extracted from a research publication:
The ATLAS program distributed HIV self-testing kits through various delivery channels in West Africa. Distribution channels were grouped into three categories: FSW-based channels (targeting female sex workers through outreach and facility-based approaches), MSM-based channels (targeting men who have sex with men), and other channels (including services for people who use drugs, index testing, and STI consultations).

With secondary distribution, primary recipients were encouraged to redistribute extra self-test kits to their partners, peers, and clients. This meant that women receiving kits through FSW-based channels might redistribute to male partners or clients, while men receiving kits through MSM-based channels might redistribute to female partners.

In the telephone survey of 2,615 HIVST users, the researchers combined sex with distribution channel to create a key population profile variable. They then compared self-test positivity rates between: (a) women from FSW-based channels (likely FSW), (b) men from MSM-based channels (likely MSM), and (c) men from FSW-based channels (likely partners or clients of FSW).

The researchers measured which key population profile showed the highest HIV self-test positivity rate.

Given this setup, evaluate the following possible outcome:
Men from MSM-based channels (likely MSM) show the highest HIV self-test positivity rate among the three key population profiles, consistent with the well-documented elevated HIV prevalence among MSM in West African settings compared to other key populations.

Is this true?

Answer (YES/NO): YES